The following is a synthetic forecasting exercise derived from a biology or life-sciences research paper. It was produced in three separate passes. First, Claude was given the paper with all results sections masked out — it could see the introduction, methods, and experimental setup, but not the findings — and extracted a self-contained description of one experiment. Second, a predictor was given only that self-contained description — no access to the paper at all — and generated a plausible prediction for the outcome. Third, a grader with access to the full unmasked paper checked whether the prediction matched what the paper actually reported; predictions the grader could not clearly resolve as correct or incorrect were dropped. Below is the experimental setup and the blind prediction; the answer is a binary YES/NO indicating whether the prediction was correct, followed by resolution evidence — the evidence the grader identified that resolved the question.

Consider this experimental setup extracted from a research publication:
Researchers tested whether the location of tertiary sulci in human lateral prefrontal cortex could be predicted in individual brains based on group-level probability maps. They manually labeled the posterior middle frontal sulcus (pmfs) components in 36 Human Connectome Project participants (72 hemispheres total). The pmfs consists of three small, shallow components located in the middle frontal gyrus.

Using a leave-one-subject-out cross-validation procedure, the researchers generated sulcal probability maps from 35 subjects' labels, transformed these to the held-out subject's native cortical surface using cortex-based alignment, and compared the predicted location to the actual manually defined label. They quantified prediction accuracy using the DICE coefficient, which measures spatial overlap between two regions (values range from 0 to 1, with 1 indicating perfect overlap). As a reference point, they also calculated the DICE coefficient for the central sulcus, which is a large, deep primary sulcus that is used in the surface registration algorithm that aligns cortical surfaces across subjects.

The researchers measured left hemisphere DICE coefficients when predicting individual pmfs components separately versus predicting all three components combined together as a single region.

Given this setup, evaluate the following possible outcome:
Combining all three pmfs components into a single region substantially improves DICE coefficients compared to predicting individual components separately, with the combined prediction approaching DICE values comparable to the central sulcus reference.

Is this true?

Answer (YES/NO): NO